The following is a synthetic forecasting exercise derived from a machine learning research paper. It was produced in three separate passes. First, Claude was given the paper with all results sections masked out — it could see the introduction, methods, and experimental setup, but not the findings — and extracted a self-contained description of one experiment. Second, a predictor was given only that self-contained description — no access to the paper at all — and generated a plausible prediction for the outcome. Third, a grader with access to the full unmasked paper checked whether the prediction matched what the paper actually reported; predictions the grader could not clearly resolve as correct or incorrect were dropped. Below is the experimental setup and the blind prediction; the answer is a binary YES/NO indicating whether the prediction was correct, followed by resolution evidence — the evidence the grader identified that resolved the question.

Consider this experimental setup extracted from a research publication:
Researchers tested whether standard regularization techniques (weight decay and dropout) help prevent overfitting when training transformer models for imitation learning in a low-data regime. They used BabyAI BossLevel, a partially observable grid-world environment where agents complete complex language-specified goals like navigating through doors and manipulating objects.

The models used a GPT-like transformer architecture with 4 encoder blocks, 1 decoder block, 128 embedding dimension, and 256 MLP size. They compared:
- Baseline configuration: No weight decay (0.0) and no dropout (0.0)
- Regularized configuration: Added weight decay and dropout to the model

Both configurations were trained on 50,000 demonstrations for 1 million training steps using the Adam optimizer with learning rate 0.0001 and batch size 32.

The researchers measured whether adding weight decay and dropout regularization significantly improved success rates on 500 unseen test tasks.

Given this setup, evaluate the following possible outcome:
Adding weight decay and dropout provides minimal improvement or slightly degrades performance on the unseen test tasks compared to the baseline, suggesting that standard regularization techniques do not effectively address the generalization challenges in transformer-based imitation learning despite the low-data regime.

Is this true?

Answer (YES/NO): YES